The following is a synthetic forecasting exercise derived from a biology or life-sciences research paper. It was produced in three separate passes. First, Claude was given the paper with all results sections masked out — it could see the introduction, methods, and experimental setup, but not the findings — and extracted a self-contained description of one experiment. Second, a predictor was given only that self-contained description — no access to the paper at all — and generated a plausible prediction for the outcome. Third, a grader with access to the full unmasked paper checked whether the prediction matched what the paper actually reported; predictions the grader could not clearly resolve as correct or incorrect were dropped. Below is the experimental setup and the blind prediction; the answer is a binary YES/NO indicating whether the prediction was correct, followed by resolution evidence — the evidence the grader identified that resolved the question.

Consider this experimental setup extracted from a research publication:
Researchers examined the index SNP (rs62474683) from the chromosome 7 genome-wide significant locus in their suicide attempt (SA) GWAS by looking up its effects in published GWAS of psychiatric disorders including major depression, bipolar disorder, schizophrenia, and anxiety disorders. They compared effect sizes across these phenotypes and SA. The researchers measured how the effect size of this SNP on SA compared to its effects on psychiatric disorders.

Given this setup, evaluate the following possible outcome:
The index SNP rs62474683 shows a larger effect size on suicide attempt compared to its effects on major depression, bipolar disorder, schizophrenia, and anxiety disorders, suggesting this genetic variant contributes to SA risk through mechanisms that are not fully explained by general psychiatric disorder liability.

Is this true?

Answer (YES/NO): YES